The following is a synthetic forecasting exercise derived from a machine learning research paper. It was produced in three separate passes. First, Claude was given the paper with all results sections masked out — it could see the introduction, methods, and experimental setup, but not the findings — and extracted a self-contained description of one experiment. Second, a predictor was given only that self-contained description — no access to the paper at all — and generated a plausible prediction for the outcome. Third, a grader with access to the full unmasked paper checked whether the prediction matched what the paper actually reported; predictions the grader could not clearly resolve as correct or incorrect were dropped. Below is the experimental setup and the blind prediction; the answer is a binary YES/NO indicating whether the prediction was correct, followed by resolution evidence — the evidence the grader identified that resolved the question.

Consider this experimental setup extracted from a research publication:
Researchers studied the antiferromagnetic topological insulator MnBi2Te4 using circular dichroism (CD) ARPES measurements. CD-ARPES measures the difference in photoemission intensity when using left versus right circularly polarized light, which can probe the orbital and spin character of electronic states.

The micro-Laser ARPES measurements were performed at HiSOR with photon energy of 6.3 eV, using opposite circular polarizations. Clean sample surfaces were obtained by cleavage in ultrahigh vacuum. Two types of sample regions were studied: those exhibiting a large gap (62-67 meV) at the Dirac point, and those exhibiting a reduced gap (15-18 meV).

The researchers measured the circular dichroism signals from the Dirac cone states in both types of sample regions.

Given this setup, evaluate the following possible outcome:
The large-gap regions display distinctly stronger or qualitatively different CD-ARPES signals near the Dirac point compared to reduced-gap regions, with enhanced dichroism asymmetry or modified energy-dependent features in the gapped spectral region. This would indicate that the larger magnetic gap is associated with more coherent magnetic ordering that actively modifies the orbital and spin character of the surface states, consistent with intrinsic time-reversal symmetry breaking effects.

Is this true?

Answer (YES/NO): YES